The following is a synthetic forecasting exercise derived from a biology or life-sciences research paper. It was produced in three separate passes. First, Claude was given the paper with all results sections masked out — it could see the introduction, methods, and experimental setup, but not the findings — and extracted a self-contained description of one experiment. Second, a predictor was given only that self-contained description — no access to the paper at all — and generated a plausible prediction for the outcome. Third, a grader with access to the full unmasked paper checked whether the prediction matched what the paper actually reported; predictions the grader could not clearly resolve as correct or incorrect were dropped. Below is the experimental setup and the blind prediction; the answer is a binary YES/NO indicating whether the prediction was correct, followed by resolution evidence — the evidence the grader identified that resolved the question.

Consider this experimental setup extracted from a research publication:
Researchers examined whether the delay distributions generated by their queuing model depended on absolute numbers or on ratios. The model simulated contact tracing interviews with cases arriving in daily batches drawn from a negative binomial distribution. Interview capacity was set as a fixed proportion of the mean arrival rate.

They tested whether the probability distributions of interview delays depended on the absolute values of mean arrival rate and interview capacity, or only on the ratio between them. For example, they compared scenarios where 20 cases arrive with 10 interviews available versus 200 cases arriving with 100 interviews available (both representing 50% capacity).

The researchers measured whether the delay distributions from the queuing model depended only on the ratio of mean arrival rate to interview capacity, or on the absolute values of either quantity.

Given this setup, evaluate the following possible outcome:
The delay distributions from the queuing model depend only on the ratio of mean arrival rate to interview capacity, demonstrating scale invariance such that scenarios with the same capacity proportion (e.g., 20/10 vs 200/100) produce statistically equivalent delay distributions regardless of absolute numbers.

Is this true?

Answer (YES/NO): YES